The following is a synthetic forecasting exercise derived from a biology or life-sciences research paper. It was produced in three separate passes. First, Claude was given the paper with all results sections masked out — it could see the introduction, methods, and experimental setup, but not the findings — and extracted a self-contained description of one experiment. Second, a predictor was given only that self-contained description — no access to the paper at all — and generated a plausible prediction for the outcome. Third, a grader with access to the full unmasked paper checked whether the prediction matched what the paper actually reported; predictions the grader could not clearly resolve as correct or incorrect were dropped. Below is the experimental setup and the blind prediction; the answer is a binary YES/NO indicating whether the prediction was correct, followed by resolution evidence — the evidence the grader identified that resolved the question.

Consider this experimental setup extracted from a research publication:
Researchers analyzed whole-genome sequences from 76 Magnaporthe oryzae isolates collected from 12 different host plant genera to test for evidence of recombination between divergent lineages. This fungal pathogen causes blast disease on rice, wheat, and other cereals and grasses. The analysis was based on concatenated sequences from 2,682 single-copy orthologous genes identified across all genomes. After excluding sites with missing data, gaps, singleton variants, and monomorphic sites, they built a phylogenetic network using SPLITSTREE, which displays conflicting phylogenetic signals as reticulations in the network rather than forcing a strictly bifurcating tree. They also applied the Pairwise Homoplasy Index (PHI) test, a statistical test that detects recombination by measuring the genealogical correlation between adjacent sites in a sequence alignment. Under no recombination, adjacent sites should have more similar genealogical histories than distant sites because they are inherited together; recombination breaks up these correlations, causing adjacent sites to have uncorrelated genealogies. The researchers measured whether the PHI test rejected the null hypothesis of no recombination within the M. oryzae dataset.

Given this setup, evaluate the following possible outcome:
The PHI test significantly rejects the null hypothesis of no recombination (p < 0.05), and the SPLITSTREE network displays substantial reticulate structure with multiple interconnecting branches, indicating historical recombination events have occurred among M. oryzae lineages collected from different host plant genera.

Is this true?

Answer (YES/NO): YES